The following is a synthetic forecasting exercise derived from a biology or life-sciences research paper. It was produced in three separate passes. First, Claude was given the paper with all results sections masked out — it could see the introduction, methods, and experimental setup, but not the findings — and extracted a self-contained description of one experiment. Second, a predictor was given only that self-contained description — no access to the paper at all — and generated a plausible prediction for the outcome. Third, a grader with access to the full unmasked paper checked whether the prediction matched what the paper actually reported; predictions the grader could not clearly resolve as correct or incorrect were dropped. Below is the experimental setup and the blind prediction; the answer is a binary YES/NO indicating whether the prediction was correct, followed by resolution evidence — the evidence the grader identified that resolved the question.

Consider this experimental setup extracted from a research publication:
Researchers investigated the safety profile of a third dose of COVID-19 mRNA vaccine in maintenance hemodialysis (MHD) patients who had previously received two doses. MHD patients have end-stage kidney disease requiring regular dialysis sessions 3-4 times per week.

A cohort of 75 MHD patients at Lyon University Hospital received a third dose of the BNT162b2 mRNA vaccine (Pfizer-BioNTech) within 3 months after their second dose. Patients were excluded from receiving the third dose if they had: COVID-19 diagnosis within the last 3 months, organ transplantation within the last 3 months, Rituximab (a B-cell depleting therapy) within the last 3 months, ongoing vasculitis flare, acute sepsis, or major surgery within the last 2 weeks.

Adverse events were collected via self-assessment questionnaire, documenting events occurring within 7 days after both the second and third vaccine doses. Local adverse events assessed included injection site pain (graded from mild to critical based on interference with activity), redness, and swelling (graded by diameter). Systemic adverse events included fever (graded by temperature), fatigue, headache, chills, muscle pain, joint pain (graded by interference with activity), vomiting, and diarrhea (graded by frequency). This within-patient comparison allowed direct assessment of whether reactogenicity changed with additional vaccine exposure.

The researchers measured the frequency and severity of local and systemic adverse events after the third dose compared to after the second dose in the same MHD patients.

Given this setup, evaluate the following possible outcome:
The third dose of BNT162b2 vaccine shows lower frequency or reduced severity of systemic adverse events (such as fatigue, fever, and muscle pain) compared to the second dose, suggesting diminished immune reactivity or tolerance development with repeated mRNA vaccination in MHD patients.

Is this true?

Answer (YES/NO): NO